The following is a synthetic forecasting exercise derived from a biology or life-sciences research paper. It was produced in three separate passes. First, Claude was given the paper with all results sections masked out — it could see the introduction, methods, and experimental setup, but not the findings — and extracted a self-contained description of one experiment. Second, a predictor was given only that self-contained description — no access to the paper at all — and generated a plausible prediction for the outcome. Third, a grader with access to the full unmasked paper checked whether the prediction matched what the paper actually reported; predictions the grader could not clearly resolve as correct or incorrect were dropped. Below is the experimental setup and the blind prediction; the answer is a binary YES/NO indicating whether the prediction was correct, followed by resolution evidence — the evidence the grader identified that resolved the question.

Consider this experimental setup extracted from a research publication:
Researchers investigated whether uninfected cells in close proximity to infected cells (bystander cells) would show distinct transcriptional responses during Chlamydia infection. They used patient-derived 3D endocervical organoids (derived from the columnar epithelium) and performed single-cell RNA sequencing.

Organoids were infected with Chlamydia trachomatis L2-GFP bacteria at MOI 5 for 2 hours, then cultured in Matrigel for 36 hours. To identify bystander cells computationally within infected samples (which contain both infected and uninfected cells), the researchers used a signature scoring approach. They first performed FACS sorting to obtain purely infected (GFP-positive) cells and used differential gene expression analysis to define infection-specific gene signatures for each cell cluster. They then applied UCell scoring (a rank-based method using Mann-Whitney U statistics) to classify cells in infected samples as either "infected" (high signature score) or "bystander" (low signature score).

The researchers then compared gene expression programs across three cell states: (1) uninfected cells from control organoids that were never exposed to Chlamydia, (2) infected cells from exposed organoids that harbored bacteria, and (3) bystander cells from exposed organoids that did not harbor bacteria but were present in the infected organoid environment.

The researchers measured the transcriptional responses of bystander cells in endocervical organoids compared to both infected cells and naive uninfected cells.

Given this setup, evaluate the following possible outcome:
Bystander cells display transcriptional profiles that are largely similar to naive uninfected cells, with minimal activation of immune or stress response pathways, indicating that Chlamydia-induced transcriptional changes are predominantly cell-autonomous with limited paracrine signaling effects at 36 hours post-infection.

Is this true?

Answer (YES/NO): NO